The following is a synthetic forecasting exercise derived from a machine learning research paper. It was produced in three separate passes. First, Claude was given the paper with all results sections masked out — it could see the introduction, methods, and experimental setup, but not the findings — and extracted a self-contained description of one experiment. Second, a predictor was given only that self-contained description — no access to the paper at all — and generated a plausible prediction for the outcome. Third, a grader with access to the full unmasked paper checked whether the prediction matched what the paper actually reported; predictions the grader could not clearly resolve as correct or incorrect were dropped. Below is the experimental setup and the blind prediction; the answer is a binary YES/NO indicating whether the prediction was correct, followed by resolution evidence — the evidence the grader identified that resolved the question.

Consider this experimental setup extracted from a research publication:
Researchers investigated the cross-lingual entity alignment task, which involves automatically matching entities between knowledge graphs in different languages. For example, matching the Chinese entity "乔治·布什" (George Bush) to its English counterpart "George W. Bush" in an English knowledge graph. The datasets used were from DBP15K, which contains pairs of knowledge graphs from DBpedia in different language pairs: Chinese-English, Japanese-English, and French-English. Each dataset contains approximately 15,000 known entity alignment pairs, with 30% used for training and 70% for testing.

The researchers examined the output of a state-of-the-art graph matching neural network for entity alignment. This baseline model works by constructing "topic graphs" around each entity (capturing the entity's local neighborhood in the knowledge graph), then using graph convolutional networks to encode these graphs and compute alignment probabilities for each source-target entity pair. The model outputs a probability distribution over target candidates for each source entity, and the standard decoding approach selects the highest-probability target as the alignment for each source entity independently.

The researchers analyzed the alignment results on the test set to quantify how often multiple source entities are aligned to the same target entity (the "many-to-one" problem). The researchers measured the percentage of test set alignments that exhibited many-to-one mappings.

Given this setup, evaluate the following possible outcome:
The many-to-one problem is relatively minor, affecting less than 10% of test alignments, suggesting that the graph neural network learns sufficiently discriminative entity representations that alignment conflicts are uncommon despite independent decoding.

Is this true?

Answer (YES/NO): YES